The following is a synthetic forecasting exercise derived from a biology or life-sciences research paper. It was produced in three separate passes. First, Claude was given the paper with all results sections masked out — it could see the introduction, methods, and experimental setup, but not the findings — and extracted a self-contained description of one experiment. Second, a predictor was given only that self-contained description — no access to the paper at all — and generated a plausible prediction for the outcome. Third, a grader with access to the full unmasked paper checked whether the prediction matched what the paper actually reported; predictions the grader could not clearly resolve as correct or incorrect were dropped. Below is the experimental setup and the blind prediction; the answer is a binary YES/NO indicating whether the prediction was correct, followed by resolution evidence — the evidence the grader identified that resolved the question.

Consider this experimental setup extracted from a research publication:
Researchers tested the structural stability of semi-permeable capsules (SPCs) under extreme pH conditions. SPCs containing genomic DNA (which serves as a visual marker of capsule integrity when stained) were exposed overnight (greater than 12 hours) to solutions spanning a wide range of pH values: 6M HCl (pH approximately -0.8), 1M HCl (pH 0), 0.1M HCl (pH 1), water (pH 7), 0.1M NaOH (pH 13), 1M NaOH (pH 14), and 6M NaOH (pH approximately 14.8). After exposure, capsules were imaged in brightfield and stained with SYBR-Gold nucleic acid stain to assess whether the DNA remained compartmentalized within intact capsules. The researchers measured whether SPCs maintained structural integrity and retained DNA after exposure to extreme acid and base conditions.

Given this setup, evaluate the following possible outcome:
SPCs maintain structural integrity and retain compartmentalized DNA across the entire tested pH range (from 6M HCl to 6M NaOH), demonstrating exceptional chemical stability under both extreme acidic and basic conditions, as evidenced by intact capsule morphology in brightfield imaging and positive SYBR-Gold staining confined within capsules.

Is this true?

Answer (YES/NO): YES